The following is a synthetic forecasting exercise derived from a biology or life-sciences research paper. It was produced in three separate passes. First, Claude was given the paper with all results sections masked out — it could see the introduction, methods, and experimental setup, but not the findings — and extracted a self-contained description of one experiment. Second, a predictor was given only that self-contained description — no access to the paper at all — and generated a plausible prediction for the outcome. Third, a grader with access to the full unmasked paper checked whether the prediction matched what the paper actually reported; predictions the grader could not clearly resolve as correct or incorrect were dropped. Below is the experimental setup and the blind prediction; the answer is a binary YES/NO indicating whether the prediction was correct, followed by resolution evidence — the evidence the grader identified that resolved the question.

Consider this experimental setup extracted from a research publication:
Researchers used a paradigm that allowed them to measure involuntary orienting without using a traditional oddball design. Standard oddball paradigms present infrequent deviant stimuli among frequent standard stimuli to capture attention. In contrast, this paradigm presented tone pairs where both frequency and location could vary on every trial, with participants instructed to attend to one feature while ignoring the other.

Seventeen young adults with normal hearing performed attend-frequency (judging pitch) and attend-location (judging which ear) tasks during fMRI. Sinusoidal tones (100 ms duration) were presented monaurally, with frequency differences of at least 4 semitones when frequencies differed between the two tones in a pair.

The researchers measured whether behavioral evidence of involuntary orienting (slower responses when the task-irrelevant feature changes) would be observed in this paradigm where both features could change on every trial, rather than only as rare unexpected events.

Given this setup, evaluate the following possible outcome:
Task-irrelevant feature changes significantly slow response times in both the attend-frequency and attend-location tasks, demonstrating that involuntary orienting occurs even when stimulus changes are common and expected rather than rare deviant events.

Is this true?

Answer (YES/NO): YES